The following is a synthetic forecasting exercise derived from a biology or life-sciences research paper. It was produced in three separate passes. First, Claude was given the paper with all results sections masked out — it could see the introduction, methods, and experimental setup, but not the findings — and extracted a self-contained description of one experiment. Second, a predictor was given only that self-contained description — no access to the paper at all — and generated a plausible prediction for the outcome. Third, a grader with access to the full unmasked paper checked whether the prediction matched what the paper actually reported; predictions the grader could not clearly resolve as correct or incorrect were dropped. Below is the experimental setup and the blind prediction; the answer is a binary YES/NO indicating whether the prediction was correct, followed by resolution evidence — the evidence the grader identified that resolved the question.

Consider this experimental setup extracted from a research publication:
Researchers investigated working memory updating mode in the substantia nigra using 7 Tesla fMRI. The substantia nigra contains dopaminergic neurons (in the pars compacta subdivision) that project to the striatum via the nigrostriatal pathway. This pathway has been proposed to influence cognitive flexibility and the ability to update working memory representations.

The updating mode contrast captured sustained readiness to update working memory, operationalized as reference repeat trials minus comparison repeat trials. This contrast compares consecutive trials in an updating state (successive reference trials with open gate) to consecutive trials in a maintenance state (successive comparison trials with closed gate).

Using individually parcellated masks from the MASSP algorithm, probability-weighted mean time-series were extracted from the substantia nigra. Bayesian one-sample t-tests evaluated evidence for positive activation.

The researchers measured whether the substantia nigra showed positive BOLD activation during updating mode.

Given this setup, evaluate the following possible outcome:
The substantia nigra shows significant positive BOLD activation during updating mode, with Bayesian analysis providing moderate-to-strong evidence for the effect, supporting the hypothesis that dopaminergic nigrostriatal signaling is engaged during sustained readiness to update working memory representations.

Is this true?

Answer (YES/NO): YES